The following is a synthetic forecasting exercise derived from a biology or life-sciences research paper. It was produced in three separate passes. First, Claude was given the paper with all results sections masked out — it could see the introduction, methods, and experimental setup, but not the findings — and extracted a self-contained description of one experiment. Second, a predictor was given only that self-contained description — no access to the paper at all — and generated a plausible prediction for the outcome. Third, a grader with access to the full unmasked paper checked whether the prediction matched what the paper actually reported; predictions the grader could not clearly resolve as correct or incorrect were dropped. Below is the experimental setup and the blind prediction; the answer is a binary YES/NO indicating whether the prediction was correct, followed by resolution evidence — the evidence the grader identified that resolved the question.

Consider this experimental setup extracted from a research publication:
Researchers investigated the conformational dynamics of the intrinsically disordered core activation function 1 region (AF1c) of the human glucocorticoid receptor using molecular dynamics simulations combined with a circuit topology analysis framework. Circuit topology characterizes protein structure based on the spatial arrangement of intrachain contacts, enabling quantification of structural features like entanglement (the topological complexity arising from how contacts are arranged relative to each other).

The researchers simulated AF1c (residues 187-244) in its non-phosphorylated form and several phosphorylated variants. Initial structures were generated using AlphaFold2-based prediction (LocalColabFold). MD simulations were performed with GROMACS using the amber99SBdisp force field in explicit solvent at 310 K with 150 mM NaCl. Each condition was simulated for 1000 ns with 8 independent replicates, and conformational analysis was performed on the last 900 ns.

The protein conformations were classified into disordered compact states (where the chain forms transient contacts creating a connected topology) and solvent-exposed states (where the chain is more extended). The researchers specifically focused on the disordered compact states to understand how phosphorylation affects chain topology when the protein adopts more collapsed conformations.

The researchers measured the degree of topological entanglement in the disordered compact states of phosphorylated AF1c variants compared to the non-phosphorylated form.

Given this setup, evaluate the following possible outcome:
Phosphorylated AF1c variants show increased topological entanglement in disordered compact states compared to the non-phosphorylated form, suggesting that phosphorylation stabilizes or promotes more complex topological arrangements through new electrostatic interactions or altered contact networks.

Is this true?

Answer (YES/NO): YES